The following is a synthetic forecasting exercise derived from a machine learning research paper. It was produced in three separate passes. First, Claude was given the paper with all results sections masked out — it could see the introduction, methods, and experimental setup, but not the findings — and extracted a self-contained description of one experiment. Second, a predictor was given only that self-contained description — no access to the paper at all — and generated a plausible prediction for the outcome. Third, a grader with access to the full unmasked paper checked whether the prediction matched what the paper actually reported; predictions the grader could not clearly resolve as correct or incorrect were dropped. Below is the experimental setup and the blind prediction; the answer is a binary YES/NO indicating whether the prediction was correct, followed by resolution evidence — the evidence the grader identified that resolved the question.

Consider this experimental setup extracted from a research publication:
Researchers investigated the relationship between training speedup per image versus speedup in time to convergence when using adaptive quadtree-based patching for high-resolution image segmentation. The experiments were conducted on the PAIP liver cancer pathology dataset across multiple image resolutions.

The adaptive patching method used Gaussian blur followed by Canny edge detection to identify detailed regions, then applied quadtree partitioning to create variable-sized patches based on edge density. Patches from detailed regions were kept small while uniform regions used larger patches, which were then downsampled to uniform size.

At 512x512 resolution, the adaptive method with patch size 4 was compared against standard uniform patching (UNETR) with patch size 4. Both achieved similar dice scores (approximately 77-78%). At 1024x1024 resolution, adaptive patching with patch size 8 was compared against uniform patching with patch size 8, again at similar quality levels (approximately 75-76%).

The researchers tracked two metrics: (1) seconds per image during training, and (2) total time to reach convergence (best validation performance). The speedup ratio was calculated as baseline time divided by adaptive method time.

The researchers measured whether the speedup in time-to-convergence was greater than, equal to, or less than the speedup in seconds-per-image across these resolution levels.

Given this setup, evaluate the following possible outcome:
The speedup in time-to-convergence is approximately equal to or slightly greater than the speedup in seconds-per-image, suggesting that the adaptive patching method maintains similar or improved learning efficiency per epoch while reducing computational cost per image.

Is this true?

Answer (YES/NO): NO